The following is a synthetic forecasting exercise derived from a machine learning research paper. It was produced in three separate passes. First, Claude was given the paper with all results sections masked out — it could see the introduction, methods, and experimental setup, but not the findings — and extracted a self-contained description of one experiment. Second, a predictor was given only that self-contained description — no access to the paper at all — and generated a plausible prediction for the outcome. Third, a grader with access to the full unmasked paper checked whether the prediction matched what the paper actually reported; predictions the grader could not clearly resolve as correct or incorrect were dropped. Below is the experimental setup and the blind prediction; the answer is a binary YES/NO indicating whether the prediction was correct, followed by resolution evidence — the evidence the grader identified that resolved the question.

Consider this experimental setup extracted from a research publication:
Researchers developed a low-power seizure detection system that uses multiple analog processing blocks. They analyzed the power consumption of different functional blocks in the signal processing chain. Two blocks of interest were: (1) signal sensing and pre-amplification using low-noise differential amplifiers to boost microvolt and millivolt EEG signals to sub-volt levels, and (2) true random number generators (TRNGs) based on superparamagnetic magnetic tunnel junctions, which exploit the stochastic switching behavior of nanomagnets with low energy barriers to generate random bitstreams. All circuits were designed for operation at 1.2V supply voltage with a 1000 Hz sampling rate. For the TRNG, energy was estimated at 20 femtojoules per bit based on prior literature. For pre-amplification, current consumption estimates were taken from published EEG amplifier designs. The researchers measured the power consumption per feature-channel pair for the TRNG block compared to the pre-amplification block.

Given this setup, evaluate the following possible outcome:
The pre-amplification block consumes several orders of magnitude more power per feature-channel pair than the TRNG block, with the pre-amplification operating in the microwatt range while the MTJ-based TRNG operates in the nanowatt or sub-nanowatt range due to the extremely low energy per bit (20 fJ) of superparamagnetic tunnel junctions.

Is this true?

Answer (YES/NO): YES